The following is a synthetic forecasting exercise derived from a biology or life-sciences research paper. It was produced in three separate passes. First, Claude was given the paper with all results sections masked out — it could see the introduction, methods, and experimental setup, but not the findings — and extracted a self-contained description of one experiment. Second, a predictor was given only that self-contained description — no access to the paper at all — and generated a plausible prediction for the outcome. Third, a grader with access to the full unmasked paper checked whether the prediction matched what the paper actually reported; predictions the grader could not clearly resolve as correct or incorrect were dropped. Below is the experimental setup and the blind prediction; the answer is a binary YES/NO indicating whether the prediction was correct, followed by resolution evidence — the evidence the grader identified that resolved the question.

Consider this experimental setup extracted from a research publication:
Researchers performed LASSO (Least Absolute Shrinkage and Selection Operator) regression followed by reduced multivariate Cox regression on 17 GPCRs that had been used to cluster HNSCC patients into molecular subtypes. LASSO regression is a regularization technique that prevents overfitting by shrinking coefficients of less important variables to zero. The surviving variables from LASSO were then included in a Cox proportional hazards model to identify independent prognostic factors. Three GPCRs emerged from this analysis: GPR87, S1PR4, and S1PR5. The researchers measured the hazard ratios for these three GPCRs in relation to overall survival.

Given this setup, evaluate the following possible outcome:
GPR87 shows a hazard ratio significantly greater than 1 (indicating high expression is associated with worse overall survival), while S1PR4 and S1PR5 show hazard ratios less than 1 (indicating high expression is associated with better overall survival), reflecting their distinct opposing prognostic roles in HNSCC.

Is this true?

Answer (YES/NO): YES